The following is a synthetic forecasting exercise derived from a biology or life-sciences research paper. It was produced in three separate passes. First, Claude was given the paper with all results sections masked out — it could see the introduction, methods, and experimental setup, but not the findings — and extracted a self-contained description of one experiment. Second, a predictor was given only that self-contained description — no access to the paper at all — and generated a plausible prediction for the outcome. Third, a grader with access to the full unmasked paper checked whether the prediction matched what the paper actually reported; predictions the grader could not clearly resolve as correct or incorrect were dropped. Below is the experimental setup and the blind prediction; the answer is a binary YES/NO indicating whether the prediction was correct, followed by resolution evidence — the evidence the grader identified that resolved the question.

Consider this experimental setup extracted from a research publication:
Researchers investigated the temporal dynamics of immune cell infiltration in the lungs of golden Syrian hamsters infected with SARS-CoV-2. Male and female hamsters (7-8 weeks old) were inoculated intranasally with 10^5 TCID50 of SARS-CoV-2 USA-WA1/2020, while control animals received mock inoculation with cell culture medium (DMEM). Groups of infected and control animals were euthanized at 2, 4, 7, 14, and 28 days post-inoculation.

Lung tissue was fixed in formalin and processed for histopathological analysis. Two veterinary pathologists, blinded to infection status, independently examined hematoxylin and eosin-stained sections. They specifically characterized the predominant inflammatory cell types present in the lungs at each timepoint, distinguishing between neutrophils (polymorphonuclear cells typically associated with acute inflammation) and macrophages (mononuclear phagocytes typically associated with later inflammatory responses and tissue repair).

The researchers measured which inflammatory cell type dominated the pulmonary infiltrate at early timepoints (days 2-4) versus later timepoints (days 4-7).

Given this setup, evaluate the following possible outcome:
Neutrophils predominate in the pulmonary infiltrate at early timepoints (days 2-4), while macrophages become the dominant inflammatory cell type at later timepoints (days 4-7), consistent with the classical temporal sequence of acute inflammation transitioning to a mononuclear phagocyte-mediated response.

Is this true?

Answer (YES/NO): YES